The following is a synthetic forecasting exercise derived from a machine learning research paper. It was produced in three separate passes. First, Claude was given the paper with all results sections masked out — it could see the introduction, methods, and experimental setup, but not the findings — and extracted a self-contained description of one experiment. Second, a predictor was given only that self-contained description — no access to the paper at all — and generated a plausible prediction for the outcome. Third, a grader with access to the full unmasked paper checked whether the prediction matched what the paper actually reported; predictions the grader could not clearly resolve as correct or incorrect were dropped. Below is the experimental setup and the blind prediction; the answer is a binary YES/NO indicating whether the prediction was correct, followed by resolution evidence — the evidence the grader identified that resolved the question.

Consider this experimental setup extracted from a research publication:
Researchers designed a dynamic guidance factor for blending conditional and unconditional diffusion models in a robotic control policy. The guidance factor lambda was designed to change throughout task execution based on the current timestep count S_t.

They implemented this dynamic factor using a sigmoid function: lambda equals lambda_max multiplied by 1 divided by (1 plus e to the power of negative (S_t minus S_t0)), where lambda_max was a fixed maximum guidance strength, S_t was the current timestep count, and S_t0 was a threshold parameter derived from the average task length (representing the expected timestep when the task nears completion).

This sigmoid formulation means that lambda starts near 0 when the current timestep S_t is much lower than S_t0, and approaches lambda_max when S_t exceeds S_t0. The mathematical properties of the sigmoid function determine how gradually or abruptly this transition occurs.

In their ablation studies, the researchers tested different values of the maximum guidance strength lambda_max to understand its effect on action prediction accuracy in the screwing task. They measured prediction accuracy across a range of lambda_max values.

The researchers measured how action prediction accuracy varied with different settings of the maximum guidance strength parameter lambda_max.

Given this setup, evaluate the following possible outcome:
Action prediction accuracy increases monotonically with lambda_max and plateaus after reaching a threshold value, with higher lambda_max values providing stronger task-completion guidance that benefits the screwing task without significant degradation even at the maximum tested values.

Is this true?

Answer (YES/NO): NO